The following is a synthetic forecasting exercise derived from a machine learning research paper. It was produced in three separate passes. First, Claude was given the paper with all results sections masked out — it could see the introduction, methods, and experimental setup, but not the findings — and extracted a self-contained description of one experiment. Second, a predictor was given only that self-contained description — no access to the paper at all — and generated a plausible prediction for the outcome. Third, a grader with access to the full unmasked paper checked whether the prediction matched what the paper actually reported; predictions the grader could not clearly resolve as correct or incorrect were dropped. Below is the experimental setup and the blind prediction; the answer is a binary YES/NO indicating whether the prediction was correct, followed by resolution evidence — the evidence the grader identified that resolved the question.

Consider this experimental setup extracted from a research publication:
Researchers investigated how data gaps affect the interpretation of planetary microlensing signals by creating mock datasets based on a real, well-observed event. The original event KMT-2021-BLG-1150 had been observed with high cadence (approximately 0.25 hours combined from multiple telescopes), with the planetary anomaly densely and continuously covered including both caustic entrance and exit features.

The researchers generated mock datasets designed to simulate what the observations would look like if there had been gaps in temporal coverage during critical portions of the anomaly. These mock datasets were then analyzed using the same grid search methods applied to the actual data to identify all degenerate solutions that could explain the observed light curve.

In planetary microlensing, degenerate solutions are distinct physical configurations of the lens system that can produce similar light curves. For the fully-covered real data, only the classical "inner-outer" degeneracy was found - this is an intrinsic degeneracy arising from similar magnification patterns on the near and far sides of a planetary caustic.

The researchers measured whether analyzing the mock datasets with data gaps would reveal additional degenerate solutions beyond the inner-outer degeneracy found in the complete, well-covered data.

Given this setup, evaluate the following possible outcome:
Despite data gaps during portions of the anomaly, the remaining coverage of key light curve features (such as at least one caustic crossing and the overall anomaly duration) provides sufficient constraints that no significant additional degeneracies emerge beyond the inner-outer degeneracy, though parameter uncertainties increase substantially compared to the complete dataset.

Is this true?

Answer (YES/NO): NO